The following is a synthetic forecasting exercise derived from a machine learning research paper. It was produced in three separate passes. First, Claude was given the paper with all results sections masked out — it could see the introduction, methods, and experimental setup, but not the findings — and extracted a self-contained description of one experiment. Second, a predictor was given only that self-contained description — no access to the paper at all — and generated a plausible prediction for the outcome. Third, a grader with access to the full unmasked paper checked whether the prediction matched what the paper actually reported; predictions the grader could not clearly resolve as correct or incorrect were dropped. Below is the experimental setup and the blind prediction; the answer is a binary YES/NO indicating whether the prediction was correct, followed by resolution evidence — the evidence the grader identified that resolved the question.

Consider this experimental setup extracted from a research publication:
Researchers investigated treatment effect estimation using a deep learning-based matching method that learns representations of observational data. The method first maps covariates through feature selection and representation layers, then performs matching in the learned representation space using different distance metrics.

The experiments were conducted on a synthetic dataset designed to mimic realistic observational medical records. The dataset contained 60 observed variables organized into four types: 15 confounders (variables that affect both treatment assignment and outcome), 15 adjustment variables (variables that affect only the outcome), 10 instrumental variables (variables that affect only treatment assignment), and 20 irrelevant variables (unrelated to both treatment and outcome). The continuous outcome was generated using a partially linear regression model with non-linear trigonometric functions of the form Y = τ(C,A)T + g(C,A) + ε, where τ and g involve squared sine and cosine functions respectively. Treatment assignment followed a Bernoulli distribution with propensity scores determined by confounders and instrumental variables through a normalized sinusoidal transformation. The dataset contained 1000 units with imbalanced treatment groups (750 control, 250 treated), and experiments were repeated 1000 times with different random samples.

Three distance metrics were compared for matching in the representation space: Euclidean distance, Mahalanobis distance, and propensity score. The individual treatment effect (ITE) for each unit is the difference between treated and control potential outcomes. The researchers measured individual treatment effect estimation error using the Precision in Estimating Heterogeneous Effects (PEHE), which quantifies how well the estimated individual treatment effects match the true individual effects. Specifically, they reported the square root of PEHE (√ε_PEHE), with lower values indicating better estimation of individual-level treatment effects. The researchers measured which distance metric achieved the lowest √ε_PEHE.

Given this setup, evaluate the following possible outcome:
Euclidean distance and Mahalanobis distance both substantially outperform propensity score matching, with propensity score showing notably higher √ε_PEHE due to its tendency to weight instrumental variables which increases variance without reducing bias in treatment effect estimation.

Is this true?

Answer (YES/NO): NO